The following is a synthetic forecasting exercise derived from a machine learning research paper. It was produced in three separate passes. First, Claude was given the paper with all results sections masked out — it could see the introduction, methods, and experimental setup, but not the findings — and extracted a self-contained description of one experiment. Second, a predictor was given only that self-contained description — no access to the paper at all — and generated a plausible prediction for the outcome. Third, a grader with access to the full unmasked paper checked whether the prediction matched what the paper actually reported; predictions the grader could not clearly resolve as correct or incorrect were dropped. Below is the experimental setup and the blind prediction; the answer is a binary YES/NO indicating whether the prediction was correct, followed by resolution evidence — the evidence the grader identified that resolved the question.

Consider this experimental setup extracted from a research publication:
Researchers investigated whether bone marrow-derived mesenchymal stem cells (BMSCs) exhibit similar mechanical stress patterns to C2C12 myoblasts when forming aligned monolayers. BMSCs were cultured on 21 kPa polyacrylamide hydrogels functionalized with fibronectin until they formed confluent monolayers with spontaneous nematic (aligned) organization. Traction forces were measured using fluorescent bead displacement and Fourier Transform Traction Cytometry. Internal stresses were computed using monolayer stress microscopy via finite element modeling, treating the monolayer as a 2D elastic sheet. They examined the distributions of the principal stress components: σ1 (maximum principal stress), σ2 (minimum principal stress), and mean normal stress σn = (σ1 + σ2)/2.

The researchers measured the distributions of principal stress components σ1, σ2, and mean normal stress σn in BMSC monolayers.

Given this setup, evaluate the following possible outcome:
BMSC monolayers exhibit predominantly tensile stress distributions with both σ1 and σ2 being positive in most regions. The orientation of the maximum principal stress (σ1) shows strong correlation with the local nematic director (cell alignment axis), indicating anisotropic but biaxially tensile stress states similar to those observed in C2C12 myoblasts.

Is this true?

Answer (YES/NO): NO